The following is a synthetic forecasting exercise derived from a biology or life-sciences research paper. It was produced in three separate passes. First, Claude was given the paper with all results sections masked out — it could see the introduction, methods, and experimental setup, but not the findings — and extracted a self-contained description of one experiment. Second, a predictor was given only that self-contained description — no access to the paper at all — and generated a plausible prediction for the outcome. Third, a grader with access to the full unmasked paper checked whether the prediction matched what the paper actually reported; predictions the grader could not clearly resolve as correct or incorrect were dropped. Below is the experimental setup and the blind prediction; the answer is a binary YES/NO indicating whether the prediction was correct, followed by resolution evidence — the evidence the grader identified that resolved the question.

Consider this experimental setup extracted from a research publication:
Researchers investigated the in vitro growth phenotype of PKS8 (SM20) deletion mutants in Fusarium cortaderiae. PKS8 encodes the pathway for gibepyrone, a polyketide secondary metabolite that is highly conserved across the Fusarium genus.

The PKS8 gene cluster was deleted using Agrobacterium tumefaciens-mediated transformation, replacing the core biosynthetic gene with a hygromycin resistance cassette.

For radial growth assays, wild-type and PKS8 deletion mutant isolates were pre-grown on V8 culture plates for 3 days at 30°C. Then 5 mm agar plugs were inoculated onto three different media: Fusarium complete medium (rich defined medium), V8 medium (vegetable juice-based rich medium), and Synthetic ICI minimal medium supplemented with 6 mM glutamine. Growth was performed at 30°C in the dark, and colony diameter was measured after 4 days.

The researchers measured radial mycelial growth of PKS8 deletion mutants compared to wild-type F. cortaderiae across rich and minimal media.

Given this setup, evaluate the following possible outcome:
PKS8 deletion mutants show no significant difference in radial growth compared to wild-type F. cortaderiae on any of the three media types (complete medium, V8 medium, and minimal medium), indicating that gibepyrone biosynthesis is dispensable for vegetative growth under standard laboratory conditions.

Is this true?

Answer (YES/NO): YES